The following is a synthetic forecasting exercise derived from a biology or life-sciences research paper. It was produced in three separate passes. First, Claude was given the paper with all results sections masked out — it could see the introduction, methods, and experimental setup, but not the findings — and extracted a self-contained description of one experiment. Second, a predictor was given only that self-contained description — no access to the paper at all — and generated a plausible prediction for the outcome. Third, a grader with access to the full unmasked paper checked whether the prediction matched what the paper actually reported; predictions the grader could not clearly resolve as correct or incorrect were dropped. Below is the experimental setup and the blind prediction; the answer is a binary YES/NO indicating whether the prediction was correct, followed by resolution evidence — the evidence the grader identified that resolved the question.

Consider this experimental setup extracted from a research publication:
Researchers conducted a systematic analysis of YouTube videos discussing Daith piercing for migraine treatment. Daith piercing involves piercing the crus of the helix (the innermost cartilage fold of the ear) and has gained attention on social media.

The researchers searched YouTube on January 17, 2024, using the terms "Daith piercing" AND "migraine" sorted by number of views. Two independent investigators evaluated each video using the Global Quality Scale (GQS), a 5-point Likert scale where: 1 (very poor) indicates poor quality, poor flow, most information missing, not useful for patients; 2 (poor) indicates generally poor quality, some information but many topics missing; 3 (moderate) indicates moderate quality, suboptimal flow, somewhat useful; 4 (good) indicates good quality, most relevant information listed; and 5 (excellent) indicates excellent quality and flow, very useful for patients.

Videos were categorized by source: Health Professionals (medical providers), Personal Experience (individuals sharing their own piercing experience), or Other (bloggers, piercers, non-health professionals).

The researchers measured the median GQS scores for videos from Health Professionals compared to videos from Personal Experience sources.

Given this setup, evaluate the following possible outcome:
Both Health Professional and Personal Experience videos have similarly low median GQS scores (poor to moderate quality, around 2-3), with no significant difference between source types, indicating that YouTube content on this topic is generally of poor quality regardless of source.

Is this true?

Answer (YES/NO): NO